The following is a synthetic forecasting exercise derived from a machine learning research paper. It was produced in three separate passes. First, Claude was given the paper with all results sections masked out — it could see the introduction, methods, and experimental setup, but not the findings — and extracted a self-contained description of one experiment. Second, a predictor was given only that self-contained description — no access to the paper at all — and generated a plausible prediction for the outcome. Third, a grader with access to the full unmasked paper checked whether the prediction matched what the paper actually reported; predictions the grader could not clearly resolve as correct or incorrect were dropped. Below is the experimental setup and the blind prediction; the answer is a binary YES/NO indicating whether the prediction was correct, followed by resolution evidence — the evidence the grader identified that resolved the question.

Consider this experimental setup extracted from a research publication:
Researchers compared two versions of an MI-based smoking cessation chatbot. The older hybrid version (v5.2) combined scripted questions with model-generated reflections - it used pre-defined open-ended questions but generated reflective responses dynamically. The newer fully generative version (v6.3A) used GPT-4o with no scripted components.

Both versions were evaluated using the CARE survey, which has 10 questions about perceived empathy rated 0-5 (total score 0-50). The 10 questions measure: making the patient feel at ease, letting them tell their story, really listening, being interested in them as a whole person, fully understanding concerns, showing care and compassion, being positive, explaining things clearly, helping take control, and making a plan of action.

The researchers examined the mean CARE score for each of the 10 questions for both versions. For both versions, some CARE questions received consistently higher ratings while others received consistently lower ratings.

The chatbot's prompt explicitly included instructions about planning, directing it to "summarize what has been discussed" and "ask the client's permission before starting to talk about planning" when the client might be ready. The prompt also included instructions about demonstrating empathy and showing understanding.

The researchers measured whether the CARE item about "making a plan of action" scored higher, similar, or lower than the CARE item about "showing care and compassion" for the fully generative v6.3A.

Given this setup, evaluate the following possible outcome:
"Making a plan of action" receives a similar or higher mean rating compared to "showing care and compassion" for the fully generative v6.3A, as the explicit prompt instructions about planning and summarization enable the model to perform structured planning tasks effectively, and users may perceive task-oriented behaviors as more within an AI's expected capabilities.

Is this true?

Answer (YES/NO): NO